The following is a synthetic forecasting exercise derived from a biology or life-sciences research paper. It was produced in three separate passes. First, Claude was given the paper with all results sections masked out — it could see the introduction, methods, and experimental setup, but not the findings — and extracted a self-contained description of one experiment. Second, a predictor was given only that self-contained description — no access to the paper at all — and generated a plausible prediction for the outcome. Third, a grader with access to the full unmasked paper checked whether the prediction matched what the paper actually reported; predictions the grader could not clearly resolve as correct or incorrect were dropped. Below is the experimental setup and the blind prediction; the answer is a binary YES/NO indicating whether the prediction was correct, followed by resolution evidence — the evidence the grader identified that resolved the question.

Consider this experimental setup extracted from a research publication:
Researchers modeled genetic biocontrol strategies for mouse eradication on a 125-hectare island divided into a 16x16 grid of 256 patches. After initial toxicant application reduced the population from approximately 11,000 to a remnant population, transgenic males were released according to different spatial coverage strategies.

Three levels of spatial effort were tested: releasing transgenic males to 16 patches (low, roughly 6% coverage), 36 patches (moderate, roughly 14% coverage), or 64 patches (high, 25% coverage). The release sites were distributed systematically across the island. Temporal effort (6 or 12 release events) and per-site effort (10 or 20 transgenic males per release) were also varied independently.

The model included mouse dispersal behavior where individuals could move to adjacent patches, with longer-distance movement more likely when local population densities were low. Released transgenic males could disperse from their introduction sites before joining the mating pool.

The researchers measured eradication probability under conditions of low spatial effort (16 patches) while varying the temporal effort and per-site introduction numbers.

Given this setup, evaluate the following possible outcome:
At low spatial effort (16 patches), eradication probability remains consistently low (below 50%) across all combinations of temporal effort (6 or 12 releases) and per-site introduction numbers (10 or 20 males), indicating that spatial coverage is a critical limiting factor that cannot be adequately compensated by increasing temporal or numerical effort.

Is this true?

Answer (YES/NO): YES